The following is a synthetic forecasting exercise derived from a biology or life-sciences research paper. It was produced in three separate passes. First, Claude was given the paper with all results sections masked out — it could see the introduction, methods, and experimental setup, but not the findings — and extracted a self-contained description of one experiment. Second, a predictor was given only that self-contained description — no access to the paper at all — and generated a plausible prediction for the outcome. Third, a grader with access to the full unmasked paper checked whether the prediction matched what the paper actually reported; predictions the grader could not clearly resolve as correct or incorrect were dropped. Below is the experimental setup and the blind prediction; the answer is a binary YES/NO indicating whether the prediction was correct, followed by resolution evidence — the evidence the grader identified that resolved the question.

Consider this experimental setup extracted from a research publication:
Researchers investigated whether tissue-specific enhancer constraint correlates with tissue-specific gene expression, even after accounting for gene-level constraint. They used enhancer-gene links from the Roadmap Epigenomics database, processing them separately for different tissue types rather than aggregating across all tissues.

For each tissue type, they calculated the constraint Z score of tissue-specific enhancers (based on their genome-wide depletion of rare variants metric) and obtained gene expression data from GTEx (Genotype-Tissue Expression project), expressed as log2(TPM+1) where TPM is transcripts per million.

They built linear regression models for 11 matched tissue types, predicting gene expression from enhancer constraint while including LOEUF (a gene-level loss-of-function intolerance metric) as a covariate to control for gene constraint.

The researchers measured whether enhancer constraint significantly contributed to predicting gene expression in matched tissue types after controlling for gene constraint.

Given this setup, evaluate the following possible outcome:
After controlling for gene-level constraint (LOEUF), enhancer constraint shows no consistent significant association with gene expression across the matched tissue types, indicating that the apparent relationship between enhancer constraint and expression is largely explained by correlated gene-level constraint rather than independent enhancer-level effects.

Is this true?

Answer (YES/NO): NO